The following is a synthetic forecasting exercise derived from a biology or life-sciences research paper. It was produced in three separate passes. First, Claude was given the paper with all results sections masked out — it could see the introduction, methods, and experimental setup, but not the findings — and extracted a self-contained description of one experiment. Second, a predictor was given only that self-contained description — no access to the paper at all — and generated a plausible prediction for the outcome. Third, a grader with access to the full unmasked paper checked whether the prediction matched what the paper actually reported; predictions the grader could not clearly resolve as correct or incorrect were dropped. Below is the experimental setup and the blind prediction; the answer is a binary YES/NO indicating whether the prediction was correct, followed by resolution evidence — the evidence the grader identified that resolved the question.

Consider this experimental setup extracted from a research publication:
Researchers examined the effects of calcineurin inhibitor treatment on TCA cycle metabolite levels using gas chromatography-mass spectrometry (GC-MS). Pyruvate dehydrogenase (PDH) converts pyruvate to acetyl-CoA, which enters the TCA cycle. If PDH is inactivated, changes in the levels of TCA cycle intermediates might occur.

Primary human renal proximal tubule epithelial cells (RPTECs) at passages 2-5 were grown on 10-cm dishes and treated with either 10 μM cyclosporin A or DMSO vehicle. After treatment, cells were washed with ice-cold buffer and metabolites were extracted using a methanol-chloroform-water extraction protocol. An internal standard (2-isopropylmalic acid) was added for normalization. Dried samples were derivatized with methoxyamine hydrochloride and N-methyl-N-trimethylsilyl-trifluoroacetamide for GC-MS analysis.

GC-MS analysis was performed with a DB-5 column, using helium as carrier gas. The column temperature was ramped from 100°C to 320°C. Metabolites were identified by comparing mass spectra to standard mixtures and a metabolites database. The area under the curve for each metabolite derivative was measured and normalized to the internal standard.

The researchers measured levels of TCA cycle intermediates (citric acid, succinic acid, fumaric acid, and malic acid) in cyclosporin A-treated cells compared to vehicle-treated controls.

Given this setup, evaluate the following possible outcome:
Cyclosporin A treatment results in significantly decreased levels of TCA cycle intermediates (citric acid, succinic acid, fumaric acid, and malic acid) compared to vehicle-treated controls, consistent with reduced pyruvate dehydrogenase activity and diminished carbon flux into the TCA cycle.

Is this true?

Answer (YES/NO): NO